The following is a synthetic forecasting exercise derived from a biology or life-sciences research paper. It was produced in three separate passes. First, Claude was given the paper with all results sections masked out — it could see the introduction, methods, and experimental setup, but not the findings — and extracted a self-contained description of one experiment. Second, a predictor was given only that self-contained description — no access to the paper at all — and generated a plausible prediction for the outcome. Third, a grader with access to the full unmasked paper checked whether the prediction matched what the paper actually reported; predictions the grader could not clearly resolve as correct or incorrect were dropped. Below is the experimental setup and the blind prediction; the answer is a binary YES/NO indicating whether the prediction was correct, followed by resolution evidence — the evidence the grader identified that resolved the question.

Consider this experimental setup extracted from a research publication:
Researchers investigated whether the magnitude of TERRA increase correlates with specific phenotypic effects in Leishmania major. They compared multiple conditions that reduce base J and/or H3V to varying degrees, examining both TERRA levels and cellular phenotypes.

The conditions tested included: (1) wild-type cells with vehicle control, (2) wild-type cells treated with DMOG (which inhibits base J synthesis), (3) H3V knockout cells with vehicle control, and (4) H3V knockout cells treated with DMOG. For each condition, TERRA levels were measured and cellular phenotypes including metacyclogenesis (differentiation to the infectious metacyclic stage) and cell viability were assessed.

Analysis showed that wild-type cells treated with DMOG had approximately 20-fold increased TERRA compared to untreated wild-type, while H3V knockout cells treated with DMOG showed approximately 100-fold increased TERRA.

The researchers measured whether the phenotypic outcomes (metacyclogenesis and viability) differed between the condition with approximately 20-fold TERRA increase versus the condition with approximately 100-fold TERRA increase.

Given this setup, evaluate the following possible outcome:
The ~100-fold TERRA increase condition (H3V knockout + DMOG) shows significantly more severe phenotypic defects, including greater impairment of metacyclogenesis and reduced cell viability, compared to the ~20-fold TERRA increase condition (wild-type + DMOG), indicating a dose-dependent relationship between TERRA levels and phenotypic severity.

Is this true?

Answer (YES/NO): NO